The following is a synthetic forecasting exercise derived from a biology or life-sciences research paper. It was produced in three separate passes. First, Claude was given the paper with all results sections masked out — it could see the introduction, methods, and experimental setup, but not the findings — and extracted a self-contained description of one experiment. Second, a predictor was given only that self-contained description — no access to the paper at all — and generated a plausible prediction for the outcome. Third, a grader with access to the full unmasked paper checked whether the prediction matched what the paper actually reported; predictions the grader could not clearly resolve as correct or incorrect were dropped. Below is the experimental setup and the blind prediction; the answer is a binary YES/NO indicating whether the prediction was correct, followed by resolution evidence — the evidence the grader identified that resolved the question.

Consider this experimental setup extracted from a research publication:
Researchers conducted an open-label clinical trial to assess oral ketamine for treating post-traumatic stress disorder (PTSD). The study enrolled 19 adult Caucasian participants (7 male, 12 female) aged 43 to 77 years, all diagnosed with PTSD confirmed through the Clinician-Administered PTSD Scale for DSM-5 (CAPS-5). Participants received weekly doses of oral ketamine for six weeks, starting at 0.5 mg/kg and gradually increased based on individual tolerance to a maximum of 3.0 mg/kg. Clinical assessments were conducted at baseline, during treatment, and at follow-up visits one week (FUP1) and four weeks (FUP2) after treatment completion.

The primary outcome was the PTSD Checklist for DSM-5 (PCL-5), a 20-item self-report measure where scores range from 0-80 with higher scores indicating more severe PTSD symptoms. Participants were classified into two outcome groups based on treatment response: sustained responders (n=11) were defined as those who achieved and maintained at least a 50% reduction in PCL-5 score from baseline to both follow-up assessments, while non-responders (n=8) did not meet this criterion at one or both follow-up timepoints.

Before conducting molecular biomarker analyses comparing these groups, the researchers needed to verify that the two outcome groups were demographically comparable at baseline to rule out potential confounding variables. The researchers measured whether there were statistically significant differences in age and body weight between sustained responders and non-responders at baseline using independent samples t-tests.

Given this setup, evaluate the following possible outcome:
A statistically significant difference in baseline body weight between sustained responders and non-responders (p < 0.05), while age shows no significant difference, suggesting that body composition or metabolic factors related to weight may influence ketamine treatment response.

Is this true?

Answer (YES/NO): NO